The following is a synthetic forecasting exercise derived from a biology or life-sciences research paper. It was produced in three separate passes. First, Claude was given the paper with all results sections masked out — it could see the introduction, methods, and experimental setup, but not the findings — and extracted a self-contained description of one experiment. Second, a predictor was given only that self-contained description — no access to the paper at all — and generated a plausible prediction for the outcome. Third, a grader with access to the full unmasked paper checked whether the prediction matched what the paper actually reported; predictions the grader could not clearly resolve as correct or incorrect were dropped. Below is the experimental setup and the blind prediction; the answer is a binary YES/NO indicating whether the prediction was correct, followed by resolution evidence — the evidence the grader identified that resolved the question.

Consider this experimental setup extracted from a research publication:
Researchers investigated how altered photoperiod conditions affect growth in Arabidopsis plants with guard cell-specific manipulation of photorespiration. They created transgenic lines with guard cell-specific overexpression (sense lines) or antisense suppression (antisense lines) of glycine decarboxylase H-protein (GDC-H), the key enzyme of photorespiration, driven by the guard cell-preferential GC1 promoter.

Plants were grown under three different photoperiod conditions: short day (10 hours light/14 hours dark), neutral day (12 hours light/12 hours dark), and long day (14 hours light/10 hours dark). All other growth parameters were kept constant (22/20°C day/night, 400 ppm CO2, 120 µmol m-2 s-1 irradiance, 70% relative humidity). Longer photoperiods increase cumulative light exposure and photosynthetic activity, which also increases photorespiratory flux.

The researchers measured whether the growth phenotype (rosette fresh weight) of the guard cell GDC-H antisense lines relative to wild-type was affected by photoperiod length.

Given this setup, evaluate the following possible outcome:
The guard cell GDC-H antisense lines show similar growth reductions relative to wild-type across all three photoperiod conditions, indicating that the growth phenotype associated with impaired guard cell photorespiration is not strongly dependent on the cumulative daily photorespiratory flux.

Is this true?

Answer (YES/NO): NO